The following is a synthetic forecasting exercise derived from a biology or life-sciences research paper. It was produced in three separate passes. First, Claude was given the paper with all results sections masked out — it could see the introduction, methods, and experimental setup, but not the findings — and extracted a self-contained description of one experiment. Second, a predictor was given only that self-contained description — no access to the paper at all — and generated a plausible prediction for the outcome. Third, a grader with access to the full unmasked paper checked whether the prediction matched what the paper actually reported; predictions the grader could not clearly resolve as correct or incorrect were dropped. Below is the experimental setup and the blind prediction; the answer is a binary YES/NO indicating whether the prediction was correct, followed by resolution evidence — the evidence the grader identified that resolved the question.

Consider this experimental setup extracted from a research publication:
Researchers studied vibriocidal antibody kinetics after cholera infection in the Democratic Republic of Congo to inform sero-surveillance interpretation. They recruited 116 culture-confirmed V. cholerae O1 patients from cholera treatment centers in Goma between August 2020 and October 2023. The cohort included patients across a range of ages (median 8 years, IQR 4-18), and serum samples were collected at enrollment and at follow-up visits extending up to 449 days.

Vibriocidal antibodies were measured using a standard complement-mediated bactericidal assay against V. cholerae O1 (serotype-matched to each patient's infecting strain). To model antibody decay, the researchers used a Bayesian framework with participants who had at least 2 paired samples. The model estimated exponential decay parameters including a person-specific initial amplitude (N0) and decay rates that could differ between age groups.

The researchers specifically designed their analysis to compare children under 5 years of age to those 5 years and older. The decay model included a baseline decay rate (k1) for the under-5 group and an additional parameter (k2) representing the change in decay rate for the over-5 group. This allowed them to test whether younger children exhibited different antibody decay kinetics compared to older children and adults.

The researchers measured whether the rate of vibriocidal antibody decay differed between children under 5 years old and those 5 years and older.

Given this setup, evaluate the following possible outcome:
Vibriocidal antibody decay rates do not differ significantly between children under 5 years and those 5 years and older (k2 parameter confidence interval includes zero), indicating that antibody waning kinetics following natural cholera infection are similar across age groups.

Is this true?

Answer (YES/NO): NO